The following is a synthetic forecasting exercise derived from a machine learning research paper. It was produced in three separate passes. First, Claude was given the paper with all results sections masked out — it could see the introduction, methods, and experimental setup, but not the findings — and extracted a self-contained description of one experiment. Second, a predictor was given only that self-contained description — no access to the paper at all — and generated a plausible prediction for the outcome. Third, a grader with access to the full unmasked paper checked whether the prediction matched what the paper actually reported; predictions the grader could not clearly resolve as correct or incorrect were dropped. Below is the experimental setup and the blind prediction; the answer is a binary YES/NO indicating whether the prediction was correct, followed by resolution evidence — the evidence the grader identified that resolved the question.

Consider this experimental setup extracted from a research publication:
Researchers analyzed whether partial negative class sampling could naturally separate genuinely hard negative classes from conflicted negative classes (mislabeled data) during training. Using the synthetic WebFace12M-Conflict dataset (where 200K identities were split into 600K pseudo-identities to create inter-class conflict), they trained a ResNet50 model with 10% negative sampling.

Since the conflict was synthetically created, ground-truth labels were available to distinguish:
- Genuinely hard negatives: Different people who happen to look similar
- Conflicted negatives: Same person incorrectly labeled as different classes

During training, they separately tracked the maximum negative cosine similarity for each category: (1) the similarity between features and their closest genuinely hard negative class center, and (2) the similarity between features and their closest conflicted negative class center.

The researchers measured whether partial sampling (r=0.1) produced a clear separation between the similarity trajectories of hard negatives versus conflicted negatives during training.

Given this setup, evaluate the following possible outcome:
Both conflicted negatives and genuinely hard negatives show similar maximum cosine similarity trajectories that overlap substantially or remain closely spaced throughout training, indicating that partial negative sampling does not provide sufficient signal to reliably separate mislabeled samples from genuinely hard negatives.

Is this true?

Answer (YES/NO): NO